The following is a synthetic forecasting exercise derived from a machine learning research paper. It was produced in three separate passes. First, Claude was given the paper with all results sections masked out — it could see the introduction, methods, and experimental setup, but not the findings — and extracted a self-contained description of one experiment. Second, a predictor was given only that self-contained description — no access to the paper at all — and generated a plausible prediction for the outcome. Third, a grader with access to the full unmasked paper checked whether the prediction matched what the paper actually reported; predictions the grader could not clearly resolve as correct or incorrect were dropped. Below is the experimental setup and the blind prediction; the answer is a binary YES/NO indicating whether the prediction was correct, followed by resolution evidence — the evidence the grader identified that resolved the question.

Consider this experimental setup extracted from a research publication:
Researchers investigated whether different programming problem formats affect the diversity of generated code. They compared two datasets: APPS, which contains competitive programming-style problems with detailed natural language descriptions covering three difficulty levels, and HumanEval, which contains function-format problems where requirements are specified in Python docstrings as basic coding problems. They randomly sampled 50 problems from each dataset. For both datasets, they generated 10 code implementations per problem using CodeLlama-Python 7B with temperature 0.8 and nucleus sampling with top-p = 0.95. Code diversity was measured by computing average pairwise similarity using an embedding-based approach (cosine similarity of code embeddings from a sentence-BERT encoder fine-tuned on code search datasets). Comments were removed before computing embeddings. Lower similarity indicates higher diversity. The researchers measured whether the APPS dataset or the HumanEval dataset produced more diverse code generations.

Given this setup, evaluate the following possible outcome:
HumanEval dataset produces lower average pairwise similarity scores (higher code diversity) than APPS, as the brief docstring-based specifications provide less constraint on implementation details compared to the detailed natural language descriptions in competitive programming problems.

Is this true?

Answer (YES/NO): NO